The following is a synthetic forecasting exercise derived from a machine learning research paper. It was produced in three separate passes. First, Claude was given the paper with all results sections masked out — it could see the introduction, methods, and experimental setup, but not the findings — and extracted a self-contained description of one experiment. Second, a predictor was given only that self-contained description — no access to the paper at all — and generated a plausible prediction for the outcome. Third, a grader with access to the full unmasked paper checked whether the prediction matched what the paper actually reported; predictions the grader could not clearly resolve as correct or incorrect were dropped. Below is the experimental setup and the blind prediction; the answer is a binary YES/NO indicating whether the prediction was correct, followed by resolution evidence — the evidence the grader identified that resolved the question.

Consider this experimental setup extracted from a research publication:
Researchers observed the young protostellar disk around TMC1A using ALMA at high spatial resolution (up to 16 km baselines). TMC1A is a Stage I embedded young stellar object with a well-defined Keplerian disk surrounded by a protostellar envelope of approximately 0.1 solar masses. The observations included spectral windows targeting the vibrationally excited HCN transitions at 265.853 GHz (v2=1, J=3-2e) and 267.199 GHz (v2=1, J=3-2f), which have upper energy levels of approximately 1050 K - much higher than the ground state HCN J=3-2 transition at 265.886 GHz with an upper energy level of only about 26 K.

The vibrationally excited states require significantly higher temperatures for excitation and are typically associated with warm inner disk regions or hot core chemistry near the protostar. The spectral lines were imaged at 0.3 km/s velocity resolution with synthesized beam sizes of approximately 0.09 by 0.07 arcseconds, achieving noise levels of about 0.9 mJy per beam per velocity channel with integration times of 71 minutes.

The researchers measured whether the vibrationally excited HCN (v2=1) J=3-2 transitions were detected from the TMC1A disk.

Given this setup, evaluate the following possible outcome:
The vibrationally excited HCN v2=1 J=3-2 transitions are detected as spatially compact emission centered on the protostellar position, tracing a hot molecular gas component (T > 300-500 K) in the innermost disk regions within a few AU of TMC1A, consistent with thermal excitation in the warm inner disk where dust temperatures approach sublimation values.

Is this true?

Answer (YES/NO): NO